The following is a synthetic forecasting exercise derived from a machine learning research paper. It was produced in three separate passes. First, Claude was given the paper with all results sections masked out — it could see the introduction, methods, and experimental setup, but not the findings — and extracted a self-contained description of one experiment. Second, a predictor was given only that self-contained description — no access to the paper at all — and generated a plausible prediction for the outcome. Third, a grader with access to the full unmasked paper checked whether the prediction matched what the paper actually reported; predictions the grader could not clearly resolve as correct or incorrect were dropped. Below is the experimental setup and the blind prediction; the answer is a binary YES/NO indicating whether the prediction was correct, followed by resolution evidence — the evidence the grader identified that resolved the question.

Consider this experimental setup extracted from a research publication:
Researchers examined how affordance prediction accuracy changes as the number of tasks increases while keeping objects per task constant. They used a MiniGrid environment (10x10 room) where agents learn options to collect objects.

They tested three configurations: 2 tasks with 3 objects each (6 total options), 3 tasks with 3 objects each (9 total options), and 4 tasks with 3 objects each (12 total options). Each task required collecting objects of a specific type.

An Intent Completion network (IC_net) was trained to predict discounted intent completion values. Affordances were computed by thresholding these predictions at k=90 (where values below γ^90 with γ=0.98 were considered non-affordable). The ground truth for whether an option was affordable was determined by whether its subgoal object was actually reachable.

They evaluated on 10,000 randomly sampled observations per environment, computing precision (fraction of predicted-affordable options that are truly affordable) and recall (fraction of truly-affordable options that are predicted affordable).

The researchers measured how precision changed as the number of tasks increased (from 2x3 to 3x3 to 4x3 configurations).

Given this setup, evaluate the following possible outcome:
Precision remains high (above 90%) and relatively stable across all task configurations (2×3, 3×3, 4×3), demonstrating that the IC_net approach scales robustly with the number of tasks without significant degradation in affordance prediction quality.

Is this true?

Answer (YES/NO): NO